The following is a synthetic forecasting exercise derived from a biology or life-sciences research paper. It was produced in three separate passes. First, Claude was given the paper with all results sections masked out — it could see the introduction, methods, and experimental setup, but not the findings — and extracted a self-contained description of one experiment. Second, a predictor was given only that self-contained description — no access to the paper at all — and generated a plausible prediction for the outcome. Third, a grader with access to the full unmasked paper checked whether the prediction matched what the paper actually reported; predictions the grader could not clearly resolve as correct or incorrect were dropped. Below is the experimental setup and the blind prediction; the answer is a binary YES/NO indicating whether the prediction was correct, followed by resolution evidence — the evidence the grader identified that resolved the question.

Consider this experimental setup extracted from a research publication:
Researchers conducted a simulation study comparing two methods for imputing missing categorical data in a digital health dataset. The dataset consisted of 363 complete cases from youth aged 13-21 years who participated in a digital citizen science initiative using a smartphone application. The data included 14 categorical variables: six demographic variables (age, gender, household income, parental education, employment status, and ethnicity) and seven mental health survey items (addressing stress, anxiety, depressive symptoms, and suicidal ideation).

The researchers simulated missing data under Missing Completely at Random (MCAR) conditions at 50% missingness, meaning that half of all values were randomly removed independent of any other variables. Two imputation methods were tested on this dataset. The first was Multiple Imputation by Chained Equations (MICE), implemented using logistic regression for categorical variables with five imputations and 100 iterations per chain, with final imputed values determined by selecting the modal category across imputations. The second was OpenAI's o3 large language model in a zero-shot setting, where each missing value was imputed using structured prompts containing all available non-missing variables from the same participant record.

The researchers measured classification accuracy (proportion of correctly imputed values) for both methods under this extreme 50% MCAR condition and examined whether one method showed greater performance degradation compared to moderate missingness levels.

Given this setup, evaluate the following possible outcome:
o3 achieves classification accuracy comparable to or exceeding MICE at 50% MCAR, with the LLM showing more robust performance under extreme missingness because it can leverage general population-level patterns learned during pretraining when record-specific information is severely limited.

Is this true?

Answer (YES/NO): NO